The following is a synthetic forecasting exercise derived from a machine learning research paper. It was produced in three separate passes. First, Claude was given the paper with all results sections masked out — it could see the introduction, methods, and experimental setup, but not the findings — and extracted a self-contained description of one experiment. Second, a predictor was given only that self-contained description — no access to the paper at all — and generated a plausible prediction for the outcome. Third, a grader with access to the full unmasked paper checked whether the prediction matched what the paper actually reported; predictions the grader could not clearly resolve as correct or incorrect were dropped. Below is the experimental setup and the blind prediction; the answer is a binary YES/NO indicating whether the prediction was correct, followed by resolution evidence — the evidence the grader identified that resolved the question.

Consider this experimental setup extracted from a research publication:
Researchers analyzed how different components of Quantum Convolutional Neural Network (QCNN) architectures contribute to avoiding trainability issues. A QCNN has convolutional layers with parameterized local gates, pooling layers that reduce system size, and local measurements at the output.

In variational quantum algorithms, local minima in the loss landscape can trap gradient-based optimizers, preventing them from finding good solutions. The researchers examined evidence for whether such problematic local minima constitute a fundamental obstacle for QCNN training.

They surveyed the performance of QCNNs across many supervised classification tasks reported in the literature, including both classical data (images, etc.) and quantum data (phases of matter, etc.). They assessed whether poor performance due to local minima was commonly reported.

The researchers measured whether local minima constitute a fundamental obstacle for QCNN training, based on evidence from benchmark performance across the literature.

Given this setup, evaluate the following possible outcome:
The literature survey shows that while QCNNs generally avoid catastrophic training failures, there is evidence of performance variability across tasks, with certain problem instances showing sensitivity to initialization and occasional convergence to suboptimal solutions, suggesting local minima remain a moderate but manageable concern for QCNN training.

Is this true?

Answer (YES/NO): NO